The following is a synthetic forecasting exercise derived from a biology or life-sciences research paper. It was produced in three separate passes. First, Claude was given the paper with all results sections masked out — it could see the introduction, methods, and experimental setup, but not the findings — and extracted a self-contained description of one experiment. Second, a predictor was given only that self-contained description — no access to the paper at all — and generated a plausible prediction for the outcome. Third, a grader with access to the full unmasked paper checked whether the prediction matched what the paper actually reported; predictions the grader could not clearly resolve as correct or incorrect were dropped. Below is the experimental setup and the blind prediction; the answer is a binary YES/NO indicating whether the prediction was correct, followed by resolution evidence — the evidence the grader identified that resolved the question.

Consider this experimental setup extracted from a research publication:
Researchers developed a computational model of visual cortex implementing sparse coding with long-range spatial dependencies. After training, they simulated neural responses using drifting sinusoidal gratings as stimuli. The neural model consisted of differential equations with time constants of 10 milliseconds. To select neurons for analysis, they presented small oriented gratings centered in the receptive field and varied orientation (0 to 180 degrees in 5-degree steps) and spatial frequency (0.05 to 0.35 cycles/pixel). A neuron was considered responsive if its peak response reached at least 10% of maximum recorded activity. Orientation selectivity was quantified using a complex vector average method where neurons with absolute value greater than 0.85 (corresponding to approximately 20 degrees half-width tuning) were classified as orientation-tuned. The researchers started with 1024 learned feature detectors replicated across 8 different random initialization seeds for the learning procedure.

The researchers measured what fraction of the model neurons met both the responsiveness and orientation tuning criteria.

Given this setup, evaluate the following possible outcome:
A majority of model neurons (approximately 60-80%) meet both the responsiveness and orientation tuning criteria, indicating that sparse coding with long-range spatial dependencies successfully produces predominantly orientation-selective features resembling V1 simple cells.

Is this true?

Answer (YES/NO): NO